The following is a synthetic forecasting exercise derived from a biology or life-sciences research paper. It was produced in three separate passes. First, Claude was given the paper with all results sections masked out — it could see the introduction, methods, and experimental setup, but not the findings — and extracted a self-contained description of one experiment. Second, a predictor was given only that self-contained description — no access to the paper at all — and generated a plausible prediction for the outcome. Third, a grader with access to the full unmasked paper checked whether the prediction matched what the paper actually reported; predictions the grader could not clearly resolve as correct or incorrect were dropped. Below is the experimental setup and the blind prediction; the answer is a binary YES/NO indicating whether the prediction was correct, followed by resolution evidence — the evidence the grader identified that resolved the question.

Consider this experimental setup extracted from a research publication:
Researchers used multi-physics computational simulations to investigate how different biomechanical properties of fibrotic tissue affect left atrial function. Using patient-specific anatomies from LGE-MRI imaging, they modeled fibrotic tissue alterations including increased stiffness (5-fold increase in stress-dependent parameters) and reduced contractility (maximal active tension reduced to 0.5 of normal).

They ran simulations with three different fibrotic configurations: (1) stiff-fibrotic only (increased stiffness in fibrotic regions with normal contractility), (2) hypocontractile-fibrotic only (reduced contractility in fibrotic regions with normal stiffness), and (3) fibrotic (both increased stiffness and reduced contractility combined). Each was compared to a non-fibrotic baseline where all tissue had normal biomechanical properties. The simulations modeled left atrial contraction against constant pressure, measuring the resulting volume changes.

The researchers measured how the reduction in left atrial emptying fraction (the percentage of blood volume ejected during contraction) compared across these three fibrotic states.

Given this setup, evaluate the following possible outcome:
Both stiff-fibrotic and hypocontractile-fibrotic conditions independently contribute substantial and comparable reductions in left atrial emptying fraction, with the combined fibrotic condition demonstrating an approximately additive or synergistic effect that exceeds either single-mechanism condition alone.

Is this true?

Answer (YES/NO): NO